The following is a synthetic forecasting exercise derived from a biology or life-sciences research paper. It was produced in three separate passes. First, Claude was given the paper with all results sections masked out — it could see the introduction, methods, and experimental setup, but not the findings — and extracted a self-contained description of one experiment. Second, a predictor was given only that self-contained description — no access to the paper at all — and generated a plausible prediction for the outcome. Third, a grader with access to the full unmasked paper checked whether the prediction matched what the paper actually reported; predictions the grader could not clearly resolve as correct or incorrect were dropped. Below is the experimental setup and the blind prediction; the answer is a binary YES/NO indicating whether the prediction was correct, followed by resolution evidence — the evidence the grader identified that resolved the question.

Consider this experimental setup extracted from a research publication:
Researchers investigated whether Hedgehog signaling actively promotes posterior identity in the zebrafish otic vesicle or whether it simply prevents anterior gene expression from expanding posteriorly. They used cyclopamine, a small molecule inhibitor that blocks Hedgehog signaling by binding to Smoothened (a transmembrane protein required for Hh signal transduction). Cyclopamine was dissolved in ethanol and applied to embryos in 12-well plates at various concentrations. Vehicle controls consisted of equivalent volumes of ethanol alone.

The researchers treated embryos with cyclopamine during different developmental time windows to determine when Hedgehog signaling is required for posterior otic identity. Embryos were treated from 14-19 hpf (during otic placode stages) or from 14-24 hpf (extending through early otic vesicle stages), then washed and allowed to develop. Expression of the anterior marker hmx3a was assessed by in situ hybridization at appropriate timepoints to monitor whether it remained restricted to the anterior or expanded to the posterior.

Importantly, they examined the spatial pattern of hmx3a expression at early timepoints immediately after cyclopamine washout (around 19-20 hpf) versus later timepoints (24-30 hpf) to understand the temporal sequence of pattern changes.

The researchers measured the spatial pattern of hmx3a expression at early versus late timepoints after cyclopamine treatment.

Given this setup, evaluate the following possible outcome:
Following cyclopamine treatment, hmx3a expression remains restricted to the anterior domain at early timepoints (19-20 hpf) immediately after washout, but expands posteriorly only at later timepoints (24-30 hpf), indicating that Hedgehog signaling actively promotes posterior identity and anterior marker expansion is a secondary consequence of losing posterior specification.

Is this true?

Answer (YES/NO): NO